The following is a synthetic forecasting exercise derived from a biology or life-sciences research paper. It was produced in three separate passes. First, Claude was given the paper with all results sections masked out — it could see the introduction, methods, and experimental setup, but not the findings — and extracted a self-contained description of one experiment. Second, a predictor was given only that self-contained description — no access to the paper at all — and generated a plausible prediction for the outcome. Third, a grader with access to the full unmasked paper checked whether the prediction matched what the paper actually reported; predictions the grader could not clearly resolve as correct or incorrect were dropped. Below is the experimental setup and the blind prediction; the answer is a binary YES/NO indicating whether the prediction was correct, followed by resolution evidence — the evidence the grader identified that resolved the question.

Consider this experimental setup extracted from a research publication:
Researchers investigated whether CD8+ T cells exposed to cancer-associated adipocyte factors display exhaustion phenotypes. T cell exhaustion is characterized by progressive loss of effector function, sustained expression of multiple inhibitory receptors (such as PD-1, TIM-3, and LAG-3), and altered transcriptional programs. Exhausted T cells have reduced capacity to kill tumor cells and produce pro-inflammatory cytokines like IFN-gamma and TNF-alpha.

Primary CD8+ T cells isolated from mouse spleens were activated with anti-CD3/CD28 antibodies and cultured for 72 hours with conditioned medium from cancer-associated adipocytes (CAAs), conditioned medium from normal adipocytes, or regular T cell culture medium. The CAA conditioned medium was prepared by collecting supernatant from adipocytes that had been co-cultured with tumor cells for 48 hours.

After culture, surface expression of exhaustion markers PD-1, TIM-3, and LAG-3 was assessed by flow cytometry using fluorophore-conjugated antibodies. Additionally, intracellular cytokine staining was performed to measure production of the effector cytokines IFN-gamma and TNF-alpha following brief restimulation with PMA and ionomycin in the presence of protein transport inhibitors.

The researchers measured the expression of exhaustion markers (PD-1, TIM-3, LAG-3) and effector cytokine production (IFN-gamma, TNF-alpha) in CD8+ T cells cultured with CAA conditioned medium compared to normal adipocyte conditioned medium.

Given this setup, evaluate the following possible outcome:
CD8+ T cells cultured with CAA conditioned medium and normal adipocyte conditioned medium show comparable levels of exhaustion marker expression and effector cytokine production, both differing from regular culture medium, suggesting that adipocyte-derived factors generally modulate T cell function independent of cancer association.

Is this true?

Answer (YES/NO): NO